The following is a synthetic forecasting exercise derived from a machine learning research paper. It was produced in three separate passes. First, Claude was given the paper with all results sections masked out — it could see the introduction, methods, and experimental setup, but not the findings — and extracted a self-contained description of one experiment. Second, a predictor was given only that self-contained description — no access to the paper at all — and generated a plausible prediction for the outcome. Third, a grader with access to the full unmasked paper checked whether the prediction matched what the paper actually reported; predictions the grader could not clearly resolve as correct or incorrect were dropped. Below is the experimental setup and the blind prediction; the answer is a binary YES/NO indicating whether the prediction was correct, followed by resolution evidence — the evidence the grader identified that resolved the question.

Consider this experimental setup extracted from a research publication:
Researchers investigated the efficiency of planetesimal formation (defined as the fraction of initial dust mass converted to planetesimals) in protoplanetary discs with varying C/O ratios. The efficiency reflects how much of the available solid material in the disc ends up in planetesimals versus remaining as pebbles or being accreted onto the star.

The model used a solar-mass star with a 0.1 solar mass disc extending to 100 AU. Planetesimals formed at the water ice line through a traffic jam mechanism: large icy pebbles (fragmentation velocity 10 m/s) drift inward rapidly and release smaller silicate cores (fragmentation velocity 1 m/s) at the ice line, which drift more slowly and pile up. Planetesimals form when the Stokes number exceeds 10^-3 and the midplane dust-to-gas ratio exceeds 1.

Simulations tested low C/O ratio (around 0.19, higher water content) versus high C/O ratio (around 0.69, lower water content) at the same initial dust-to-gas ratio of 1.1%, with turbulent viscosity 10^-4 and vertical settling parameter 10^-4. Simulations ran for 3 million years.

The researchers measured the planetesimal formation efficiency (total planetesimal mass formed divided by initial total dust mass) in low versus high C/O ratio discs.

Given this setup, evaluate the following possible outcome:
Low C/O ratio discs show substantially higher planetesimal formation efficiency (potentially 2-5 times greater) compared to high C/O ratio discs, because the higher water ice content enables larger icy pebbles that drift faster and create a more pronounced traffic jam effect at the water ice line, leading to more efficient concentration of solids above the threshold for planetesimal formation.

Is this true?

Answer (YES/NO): YES